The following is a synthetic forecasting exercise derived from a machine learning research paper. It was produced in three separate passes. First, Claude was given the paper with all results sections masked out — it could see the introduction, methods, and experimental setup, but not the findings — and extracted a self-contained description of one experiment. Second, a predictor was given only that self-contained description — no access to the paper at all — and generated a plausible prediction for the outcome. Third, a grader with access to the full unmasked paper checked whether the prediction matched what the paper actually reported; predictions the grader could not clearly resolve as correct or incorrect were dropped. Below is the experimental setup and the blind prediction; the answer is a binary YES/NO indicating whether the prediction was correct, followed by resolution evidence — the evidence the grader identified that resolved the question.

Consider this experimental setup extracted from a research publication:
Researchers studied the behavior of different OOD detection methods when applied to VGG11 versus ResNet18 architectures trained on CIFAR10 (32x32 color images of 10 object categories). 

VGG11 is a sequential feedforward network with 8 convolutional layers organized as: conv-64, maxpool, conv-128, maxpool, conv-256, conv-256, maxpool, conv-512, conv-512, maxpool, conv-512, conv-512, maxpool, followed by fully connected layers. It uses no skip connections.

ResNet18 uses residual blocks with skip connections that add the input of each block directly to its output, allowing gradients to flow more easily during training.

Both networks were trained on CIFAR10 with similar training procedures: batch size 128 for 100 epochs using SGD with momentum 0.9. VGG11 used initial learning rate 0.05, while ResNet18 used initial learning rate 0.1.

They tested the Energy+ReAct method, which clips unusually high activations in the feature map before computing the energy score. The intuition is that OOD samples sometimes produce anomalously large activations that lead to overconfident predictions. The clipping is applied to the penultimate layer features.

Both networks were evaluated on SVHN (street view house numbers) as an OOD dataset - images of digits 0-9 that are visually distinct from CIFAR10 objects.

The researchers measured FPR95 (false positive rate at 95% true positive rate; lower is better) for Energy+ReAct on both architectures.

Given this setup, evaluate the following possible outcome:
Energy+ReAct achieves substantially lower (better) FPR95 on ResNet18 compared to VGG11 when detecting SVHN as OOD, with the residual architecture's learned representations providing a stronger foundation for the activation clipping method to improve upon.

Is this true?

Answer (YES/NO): YES